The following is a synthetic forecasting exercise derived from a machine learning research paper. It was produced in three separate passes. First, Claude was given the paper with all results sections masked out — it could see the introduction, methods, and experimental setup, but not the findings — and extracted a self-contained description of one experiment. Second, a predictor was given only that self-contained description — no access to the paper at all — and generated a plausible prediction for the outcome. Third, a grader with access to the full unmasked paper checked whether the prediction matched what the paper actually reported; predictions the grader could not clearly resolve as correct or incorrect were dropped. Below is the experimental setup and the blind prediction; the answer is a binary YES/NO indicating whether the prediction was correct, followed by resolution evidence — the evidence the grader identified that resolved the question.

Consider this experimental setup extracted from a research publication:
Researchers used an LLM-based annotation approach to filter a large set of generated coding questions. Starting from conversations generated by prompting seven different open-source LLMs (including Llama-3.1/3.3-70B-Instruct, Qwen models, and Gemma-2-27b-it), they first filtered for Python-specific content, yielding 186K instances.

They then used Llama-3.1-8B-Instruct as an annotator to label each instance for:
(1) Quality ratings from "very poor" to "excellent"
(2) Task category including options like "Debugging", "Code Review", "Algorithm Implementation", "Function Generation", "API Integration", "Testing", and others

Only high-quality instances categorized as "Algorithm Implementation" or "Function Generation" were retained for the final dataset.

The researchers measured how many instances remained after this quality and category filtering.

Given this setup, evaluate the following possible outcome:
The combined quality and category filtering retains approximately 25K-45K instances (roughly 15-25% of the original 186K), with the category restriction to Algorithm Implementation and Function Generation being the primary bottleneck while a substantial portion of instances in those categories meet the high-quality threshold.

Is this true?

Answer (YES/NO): NO